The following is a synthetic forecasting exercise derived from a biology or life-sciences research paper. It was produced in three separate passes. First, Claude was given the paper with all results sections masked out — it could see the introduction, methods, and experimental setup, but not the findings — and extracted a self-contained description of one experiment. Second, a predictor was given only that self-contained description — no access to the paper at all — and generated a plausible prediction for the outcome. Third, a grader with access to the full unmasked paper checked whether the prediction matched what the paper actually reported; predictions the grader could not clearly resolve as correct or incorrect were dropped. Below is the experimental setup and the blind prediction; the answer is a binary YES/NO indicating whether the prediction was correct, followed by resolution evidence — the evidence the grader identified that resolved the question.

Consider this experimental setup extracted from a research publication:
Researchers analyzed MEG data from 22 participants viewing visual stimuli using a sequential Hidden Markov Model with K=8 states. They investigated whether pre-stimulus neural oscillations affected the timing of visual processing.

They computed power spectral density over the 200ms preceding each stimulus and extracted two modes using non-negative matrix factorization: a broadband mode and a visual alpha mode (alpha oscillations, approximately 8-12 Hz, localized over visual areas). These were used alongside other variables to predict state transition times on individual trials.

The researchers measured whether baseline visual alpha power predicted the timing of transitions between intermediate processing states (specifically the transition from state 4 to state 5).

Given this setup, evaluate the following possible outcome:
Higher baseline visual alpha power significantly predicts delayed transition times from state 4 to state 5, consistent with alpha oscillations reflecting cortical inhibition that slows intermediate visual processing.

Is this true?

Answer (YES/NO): YES